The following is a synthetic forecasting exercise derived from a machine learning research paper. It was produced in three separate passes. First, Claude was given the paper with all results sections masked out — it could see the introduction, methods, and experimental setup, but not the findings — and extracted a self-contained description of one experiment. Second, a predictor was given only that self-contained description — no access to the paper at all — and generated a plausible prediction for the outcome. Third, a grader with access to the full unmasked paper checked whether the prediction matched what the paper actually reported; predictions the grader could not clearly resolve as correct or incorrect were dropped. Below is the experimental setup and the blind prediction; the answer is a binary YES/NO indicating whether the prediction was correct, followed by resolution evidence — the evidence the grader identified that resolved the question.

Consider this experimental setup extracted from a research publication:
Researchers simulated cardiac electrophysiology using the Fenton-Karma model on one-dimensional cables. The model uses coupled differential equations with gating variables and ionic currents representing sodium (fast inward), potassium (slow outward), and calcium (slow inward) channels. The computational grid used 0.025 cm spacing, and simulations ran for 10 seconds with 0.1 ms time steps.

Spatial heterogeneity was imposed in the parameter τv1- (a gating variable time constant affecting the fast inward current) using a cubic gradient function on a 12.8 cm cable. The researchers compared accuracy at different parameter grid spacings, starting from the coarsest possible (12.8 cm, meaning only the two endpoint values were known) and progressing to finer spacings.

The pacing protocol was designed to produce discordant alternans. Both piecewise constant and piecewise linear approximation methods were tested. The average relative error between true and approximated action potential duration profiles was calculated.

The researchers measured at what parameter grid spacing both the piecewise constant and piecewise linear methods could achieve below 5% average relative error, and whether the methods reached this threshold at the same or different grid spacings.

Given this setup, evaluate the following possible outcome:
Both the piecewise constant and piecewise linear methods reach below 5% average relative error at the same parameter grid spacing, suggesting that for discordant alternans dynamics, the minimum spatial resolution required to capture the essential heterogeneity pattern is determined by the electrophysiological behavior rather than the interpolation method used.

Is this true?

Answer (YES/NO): YES